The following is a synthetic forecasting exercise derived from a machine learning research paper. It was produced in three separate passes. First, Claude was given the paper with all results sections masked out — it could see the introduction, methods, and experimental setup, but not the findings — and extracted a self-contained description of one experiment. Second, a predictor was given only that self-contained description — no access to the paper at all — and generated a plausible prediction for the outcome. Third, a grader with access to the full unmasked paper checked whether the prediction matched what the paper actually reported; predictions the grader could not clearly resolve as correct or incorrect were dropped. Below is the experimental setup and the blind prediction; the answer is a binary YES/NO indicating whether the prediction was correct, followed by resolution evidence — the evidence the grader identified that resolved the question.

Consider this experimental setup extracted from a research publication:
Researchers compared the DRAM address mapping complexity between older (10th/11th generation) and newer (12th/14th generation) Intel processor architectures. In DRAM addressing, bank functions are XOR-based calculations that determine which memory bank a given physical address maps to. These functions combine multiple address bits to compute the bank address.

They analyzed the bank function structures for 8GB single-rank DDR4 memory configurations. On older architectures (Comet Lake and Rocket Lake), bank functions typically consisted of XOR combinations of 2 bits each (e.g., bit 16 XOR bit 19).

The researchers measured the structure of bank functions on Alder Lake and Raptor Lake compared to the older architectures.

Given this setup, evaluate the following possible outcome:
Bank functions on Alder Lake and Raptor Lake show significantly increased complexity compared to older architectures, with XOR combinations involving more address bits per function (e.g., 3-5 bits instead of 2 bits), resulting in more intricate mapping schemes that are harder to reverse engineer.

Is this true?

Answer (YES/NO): YES